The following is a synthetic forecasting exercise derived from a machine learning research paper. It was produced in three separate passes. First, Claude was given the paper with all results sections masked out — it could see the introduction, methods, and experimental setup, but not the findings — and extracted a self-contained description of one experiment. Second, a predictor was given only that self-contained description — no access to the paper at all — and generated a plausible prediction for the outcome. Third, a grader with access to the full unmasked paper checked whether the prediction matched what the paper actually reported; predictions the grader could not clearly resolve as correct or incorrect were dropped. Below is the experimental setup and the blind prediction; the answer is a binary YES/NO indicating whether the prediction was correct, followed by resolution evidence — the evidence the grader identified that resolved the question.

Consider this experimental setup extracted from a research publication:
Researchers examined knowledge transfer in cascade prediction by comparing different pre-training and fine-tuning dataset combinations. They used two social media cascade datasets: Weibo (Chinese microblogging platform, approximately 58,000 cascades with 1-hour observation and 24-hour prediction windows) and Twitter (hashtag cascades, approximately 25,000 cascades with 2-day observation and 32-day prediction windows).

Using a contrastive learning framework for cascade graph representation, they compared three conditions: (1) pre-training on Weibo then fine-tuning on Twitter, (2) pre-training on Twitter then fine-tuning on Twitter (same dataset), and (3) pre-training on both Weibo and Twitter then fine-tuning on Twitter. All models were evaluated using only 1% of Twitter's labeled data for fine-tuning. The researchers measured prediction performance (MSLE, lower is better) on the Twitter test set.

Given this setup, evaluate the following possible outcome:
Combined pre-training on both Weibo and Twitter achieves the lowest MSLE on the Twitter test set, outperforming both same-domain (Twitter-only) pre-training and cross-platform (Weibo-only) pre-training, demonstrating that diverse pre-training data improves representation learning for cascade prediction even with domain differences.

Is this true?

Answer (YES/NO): YES